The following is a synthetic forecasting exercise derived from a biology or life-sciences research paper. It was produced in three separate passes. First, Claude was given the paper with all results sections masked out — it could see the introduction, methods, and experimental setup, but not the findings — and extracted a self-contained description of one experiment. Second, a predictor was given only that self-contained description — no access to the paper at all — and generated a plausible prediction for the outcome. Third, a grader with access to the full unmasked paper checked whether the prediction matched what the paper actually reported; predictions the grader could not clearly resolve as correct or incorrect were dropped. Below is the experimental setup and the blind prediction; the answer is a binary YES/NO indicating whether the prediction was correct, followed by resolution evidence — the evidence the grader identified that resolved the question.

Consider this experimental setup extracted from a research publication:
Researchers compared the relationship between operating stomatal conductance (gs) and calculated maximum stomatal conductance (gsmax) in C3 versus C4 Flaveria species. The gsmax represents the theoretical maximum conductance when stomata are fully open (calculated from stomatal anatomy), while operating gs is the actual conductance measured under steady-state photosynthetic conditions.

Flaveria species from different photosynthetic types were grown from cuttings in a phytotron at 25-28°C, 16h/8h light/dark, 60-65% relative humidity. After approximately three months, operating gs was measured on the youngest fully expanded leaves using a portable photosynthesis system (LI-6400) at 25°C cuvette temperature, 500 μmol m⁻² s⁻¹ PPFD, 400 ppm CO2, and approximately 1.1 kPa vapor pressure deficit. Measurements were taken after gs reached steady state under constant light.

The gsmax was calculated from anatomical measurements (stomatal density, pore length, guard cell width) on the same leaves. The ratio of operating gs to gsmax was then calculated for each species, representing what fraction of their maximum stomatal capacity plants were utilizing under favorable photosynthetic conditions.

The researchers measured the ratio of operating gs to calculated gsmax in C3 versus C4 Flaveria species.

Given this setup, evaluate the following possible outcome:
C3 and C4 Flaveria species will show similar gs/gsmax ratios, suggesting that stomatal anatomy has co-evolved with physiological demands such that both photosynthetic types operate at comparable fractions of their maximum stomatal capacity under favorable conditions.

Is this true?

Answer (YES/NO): YES